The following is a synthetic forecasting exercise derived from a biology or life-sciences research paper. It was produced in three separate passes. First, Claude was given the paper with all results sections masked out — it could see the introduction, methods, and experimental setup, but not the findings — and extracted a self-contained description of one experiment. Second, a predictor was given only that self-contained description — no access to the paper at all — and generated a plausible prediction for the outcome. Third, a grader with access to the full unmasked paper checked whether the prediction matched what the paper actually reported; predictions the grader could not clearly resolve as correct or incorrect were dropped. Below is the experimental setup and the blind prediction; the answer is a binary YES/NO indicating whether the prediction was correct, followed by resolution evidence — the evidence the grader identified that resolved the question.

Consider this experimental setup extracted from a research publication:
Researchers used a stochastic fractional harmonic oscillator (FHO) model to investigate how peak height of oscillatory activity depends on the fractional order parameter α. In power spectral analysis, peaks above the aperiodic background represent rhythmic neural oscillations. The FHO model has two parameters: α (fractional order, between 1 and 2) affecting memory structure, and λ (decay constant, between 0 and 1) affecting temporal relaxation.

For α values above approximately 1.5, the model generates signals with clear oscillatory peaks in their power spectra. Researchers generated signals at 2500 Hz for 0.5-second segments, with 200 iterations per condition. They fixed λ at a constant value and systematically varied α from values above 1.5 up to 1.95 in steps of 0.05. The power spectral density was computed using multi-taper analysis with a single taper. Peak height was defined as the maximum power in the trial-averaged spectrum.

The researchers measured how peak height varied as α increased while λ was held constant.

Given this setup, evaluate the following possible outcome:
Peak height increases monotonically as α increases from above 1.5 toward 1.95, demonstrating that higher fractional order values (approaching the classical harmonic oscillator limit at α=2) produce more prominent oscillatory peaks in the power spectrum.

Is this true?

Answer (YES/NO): YES